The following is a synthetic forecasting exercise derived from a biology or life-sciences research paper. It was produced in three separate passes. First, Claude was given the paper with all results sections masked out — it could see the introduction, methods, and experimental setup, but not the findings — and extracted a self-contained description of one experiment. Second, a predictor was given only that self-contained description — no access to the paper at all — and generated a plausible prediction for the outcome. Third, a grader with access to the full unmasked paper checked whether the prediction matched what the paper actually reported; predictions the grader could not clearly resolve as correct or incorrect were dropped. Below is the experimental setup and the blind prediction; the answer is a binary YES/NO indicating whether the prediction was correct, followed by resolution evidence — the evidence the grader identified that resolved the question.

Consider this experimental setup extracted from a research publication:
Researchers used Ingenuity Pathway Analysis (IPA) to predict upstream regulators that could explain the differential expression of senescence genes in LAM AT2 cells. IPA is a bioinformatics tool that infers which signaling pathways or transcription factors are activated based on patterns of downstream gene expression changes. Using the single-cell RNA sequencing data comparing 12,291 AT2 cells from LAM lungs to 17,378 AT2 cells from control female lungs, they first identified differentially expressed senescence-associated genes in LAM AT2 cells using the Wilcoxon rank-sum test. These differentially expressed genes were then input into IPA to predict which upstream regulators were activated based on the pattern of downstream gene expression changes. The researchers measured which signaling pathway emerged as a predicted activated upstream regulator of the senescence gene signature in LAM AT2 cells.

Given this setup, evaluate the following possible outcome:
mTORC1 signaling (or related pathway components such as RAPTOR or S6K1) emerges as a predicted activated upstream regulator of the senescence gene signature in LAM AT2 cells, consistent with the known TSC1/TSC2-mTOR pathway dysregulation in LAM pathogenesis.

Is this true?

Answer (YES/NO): NO